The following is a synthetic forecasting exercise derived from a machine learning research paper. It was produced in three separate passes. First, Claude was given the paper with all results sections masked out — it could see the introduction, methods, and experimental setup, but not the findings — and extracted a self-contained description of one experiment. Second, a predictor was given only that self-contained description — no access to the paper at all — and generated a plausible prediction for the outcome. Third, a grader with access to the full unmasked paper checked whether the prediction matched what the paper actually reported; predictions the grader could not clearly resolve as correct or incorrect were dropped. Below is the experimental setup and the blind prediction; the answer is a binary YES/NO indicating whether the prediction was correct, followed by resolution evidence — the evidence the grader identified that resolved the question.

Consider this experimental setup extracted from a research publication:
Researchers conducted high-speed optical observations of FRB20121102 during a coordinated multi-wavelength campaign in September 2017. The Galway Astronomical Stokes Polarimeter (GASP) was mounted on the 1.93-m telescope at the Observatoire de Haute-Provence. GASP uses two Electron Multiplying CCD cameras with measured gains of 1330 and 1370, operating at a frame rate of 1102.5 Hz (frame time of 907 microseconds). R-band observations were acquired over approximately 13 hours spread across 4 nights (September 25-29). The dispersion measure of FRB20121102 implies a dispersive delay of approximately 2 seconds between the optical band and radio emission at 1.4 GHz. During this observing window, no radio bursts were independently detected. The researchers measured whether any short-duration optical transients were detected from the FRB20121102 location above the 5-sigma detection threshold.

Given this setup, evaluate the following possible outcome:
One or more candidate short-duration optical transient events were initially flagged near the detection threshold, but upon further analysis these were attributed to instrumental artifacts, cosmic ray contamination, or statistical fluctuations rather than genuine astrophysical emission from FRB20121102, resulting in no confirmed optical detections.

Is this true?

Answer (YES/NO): YES